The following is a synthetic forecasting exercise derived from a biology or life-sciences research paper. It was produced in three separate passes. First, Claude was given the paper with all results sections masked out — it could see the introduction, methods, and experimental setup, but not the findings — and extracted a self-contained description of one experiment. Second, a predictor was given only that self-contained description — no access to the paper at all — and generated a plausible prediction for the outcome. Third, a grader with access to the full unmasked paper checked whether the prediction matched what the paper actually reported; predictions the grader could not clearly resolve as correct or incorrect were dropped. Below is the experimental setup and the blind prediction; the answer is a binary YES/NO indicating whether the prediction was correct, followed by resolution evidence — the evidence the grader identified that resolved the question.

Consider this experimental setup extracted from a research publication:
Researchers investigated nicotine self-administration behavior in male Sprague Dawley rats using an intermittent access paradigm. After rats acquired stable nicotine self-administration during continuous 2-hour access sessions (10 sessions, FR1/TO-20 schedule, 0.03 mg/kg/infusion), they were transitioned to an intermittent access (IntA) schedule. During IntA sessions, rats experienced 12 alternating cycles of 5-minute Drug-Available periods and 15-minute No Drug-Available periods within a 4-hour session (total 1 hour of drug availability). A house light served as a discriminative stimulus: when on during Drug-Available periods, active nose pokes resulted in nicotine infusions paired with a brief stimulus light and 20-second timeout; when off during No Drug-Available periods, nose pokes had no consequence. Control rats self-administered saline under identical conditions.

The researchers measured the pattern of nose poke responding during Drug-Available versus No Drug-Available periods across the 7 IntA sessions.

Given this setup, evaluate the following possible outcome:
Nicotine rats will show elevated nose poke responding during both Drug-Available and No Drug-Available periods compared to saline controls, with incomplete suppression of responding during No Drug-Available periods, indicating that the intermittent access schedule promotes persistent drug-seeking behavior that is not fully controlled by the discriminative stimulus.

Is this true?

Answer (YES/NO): NO